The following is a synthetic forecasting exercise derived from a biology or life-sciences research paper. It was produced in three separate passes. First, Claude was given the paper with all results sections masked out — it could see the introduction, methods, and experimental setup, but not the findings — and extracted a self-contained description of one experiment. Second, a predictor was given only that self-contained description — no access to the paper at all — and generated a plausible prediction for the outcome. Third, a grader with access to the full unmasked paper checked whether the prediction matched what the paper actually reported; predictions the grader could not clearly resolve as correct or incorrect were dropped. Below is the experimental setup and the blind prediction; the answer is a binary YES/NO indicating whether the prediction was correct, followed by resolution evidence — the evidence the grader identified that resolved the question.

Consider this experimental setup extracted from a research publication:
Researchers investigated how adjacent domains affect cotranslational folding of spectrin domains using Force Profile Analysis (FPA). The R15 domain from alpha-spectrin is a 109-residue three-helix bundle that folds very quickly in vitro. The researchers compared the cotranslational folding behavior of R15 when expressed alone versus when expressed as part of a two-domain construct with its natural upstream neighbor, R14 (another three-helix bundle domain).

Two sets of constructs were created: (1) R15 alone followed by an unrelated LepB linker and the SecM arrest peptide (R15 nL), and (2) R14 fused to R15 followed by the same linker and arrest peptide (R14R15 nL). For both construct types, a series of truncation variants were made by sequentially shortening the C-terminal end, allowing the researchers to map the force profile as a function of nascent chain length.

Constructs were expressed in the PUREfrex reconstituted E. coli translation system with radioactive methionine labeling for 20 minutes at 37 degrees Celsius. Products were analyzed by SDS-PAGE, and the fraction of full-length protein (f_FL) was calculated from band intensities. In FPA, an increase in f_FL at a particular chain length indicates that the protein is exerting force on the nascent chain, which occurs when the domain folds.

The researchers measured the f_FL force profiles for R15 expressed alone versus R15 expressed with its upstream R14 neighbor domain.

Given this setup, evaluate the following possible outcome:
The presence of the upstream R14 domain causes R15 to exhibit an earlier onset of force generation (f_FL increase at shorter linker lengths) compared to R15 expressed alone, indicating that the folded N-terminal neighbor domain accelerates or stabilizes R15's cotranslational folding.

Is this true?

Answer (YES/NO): NO